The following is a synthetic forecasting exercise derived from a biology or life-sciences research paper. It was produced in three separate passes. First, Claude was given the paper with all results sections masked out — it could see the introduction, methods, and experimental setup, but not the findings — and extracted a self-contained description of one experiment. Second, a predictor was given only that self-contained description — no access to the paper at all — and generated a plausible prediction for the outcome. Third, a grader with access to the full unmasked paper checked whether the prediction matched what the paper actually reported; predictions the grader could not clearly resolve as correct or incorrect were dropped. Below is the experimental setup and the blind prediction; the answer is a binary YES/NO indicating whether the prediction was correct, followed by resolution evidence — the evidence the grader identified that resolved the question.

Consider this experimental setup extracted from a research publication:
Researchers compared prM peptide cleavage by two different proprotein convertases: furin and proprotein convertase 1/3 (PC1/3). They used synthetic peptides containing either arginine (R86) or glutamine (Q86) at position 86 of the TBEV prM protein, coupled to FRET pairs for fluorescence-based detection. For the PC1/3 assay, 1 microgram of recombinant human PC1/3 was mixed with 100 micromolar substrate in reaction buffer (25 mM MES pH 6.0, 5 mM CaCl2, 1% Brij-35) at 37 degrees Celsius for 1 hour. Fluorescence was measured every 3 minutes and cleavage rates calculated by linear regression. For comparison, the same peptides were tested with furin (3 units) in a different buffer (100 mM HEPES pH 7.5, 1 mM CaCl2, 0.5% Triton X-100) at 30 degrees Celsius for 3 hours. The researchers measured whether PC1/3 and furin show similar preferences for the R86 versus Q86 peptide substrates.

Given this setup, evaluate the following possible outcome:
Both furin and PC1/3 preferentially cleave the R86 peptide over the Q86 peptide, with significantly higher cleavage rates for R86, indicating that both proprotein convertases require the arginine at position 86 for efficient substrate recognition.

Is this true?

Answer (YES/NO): YES